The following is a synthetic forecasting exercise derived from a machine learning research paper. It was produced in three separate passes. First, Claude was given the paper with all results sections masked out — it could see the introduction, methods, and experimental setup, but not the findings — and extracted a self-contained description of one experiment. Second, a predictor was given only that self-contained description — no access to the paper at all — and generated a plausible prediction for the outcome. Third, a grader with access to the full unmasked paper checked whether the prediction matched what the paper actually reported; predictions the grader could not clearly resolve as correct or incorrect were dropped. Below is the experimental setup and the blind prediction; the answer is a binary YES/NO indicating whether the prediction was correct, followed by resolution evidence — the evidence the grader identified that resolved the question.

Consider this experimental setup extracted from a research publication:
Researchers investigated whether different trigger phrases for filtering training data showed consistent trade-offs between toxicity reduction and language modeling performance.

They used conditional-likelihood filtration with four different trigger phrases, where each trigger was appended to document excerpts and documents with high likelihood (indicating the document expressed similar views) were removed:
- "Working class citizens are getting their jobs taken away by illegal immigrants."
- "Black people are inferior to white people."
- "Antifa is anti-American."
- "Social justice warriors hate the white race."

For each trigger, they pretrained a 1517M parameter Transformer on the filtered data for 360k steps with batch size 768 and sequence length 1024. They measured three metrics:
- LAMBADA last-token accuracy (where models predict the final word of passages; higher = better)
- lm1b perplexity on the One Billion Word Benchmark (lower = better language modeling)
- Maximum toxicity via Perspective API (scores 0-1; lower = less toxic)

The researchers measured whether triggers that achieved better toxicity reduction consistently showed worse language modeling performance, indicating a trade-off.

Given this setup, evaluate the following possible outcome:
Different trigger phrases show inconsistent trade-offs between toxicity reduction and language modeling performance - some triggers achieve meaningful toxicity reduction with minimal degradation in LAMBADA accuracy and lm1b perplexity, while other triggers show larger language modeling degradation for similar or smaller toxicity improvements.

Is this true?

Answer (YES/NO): YES